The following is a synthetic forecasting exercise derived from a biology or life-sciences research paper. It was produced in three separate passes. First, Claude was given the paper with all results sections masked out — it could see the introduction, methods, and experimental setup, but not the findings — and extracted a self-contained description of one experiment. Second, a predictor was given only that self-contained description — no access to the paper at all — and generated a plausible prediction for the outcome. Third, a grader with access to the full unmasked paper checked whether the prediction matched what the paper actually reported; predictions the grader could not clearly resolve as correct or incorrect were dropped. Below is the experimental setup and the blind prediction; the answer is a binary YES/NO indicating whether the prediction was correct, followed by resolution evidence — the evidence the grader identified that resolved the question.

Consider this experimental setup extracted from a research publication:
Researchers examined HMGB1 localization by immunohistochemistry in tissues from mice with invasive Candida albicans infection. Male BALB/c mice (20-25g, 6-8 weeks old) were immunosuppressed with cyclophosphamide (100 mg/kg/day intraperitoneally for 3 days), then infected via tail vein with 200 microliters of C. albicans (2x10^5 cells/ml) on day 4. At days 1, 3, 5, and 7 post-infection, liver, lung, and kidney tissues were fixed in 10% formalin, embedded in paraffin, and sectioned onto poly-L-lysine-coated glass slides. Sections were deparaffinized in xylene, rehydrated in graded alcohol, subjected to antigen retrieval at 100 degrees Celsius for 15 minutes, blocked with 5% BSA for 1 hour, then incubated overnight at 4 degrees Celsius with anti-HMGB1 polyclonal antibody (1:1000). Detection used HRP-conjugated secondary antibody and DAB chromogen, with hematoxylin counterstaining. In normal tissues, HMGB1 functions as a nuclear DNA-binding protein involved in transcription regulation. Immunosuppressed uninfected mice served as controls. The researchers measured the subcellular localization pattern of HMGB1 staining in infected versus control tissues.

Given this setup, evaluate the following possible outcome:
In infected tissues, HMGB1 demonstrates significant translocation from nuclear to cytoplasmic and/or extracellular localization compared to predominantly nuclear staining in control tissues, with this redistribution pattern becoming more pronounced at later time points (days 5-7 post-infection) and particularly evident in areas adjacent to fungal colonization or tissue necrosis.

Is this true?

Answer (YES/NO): NO